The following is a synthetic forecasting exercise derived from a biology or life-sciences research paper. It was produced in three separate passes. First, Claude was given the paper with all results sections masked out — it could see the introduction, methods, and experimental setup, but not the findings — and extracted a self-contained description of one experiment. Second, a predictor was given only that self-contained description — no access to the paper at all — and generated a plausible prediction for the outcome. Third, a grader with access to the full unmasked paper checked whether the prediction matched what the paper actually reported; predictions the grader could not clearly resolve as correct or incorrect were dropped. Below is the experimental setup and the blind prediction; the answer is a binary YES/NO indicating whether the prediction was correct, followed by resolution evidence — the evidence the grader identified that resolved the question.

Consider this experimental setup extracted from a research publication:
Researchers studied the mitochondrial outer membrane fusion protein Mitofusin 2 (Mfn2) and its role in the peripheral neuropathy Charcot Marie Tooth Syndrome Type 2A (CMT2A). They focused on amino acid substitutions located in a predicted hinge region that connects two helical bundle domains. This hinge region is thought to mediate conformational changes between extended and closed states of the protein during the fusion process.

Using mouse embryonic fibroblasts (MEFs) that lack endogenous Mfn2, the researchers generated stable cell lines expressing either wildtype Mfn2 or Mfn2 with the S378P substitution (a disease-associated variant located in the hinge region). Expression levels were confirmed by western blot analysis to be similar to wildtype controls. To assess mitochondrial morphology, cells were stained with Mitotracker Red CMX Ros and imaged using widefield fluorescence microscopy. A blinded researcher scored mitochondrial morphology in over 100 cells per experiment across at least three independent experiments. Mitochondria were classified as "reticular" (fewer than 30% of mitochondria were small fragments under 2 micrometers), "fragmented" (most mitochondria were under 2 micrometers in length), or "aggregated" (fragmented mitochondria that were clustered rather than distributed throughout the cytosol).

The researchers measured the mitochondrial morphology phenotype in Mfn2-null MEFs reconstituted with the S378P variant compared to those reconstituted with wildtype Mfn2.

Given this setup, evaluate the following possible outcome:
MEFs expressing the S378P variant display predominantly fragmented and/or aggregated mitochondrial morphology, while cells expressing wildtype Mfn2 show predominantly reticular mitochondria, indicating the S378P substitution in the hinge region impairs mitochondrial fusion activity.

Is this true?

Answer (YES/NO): NO